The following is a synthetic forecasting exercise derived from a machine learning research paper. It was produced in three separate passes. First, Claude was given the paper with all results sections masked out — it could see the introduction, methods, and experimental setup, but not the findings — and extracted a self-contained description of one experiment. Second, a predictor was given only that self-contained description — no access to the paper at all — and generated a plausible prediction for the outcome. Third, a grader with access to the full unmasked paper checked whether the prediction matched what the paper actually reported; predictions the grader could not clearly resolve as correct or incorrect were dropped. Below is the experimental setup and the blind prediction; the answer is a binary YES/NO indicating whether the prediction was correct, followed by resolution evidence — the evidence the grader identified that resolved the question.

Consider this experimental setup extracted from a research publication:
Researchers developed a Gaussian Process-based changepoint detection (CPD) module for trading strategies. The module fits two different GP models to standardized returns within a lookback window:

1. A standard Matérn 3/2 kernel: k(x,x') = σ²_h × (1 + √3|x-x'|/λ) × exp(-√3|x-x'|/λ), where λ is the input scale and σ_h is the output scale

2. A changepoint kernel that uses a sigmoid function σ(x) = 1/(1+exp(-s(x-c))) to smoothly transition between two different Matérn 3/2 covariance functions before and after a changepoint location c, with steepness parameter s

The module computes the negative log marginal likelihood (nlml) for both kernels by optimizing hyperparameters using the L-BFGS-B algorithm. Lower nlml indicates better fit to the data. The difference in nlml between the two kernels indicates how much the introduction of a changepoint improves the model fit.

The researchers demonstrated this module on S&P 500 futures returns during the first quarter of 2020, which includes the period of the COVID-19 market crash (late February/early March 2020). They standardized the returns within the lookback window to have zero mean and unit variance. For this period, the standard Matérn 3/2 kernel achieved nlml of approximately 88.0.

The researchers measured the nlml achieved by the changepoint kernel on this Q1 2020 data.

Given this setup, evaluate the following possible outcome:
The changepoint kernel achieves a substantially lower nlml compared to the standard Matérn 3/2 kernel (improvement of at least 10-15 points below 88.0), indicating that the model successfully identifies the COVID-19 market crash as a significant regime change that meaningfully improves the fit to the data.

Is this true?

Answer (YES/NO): YES